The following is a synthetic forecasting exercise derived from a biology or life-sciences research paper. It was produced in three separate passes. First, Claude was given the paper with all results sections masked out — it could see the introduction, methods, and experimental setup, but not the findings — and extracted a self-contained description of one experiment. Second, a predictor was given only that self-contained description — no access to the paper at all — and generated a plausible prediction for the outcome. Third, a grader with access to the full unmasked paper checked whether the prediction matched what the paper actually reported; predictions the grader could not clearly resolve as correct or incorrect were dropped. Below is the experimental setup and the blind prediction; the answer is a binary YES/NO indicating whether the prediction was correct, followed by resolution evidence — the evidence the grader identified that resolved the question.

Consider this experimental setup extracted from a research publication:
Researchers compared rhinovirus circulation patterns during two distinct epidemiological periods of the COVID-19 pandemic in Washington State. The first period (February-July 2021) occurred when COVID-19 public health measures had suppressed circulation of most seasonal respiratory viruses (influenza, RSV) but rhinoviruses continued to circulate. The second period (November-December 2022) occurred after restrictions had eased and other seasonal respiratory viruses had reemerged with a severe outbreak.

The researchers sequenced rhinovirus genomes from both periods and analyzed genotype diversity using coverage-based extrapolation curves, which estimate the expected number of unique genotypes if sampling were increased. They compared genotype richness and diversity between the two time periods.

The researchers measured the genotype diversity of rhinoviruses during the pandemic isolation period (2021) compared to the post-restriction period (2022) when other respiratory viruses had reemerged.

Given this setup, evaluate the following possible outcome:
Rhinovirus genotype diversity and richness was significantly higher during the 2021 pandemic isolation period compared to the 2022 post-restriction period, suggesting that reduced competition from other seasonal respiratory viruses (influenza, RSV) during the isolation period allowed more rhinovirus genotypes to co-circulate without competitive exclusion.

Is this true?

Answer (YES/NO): NO